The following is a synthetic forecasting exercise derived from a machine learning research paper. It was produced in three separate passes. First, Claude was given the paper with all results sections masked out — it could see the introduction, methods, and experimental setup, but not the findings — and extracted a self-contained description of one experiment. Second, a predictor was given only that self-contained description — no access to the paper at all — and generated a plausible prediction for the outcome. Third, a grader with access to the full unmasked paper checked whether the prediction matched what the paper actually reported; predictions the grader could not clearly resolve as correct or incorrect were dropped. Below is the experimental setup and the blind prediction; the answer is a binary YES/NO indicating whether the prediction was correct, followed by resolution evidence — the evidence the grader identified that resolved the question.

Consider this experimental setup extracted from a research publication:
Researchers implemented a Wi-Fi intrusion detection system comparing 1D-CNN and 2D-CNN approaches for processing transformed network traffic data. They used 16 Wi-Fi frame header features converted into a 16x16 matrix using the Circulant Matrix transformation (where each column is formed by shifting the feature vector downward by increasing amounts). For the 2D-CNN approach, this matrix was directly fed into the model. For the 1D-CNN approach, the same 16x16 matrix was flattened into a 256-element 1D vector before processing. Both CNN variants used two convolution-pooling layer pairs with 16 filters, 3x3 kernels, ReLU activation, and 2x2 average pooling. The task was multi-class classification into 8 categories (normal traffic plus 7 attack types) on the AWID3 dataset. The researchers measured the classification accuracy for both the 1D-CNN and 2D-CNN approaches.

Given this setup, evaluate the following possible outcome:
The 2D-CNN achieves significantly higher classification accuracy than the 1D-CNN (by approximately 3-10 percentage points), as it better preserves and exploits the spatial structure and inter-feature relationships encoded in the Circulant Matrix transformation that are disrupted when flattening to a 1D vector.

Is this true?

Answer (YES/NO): NO